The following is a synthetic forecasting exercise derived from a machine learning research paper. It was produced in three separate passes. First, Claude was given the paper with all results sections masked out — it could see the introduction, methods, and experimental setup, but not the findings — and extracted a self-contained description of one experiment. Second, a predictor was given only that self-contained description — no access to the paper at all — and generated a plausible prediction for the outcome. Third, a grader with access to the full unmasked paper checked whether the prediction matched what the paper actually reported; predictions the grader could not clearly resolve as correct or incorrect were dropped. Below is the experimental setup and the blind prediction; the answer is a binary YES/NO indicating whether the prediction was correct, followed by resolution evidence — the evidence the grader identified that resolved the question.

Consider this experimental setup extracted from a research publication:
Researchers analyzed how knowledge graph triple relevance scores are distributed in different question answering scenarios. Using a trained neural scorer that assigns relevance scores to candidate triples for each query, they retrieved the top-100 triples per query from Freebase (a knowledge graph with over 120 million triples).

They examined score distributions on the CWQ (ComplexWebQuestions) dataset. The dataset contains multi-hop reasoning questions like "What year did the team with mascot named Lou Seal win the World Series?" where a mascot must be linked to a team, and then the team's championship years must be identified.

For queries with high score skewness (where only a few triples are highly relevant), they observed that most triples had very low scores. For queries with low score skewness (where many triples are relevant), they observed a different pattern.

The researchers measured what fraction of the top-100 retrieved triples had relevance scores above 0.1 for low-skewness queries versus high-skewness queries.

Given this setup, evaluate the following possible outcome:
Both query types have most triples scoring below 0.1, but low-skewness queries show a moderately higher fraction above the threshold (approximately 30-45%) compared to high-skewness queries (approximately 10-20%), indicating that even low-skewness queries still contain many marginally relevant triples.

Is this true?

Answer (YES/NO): NO